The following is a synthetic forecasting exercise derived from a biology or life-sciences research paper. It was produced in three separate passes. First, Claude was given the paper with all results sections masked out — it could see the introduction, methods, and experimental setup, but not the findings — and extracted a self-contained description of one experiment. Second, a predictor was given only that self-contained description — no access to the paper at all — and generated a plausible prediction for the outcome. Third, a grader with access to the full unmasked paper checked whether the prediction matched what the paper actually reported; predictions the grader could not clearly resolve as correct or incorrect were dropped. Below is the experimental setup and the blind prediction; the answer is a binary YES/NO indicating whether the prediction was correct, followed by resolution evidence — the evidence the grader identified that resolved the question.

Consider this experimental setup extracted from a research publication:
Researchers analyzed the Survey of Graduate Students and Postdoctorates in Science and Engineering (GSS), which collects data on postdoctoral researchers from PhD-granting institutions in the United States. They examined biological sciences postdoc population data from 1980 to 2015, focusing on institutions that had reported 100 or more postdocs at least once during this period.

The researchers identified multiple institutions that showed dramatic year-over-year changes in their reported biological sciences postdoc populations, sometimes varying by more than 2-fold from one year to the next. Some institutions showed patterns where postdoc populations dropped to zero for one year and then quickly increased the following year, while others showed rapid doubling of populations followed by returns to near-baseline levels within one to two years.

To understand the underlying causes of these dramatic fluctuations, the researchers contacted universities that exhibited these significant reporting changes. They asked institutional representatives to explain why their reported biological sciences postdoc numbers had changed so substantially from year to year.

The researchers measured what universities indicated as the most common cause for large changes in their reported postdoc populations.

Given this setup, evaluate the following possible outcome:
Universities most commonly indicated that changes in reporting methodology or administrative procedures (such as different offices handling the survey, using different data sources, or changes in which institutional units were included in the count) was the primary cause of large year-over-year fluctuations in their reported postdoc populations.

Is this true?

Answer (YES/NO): YES